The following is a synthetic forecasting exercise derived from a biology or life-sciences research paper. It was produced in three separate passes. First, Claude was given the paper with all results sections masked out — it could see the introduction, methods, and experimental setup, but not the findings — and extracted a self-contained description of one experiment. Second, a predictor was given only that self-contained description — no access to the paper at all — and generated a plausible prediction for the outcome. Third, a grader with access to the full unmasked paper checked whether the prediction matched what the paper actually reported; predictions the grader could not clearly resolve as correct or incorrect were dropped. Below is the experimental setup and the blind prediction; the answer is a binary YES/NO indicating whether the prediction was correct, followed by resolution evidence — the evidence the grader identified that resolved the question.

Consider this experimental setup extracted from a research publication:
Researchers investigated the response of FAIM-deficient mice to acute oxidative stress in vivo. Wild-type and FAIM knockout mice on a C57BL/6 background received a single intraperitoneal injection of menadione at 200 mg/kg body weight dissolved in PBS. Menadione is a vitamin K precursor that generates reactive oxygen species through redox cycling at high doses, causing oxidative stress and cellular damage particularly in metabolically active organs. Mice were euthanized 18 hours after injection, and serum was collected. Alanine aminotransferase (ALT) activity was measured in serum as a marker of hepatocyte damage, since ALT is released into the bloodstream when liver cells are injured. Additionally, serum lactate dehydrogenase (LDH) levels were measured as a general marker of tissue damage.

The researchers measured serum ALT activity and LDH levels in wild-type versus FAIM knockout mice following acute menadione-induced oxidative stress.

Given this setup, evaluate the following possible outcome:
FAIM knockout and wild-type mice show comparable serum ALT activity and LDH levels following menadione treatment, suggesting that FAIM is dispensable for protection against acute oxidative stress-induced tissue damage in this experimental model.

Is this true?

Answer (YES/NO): NO